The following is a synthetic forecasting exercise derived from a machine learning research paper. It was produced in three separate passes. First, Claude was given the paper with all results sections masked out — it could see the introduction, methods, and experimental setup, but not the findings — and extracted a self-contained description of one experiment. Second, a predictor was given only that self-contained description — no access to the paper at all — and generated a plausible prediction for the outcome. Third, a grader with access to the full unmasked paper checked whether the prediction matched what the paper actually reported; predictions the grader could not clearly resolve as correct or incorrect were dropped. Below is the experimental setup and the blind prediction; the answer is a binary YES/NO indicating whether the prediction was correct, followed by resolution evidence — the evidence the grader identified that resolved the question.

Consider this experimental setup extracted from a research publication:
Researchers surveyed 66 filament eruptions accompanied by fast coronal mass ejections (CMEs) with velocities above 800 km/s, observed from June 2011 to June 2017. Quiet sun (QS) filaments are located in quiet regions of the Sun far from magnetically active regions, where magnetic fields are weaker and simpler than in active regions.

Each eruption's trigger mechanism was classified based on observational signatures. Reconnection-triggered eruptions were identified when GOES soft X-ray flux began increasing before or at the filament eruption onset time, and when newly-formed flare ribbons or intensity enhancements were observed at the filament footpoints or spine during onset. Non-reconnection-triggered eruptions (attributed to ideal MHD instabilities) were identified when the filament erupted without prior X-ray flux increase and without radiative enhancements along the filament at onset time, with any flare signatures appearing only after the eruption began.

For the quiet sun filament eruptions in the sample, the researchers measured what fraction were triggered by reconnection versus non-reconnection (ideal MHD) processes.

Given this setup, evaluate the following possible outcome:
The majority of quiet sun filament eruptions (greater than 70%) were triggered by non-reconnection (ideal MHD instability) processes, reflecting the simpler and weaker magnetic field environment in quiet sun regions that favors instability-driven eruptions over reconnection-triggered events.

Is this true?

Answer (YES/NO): YES